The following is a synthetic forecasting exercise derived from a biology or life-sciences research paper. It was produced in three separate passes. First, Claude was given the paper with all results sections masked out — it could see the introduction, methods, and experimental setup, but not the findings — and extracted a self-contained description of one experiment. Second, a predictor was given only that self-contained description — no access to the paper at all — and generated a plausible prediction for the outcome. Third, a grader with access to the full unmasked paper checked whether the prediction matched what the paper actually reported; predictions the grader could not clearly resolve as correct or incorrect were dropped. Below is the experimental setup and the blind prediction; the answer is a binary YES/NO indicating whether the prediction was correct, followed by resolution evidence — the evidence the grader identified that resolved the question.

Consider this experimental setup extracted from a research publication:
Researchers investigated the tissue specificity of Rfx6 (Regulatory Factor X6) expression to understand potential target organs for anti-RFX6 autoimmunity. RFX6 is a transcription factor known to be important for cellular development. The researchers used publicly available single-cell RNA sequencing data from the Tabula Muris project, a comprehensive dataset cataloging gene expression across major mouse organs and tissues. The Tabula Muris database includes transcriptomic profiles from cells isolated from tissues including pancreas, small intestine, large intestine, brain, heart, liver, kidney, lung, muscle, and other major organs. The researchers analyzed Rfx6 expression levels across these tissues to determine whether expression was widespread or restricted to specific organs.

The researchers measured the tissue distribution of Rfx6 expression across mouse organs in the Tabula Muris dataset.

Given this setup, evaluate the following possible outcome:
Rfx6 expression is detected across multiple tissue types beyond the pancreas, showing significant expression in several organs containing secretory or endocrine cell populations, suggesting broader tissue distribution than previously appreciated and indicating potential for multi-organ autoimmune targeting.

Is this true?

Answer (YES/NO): NO